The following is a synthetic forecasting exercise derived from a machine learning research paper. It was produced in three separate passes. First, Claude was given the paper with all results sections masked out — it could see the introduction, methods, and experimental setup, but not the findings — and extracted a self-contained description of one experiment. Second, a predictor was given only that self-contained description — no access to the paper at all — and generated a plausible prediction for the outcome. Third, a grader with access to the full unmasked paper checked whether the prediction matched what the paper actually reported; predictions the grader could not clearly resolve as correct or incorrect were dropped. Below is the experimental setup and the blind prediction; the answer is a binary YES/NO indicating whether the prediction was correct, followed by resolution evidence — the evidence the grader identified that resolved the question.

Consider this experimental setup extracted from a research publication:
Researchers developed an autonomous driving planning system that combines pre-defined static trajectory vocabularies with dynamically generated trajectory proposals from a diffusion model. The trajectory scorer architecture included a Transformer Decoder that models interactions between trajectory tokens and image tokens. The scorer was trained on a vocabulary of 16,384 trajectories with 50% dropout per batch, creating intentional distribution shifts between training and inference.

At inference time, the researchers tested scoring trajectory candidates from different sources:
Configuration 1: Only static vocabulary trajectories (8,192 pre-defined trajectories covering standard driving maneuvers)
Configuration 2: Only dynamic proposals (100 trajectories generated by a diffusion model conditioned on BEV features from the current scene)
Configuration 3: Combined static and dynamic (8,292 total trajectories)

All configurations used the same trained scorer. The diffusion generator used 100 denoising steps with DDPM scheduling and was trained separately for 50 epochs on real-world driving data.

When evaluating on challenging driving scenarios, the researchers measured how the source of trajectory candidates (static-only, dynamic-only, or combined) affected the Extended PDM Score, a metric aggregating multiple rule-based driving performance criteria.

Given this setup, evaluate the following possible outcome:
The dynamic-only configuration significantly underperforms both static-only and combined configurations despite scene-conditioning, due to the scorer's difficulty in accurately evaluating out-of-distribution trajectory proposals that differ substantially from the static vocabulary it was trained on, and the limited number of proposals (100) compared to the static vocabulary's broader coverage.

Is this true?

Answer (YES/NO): NO